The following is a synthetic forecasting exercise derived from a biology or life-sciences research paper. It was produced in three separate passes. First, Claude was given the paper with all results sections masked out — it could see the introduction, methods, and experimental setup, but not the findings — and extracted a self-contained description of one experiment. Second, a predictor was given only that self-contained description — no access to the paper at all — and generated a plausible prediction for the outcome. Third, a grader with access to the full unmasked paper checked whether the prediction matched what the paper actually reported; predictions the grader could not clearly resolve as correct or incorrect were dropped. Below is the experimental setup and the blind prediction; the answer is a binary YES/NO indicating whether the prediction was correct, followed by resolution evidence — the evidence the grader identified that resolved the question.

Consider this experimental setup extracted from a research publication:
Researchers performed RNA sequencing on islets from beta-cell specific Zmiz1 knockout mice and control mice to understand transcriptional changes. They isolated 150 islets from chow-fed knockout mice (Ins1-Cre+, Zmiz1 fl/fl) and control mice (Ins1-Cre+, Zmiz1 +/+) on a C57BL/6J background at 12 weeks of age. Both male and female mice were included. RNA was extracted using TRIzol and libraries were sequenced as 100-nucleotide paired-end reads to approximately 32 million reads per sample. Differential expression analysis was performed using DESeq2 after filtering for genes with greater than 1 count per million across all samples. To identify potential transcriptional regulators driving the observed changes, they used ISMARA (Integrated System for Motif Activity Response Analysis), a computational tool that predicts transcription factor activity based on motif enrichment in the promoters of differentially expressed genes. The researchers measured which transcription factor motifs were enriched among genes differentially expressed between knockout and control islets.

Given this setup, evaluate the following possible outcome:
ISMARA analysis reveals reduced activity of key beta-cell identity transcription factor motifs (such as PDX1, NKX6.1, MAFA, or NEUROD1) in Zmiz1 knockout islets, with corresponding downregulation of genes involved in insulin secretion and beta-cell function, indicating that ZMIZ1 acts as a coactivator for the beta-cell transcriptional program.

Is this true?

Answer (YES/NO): NO